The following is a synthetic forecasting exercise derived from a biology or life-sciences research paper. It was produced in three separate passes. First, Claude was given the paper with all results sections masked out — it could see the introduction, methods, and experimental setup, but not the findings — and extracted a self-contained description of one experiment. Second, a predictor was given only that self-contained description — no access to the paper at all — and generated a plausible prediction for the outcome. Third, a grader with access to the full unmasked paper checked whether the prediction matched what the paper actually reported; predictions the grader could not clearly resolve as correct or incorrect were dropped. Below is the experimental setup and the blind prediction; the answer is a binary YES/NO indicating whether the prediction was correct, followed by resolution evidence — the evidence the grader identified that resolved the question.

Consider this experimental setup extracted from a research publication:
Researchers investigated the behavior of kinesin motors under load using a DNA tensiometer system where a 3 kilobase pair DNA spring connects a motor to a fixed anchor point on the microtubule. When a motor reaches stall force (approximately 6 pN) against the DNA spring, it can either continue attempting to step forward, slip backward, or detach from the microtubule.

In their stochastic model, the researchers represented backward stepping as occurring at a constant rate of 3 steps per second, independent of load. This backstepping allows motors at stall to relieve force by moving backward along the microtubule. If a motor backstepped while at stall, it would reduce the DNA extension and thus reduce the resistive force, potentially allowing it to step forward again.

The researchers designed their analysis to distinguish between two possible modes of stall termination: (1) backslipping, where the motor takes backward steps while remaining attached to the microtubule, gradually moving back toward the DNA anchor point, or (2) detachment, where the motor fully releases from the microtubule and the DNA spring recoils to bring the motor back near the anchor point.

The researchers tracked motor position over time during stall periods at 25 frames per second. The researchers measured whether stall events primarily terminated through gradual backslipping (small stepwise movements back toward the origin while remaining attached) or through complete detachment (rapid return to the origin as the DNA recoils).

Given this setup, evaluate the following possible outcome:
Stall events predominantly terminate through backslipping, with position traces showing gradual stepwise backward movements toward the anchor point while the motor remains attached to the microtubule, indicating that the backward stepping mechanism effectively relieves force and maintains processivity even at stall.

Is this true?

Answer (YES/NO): NO